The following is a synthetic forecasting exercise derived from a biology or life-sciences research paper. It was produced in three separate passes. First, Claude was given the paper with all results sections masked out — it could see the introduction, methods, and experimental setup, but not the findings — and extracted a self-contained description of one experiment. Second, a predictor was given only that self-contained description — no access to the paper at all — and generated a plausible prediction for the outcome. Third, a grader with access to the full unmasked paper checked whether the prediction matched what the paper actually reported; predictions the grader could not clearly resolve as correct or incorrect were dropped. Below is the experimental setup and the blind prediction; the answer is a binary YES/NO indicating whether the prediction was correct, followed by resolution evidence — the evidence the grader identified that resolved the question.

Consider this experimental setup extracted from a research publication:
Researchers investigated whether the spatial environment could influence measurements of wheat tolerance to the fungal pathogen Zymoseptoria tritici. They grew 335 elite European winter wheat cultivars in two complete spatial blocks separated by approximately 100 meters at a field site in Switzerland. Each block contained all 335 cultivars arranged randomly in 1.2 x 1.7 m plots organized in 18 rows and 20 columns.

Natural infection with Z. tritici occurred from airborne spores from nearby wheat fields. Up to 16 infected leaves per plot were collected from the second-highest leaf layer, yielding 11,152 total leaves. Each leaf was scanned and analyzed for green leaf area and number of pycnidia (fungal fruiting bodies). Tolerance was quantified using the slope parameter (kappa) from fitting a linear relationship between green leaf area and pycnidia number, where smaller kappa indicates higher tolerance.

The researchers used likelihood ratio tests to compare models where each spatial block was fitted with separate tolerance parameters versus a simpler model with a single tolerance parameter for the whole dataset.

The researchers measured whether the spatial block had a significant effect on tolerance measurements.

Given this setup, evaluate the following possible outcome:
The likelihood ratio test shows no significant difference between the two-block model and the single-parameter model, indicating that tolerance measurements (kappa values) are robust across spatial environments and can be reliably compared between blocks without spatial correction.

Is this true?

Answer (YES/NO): NO